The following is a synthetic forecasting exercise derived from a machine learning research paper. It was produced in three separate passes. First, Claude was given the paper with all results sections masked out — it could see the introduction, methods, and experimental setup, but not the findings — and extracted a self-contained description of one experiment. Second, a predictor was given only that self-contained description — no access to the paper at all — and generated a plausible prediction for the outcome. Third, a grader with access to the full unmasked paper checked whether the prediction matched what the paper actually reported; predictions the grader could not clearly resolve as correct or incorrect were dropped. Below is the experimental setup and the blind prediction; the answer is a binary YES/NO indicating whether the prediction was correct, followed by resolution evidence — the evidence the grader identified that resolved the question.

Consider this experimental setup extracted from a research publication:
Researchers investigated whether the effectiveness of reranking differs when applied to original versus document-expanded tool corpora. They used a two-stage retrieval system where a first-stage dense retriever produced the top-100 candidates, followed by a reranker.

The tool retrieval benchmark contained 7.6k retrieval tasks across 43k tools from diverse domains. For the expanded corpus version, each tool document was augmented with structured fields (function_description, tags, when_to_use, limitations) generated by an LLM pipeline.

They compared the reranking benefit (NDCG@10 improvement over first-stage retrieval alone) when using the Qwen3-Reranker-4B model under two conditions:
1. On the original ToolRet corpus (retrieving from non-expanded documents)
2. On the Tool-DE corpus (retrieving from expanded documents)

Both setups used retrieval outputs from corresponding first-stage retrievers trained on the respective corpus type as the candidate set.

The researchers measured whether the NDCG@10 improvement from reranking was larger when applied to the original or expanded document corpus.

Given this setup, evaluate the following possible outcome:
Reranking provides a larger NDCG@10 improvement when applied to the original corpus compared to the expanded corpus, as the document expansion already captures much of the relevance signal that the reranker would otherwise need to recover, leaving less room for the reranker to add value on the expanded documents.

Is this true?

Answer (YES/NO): NO